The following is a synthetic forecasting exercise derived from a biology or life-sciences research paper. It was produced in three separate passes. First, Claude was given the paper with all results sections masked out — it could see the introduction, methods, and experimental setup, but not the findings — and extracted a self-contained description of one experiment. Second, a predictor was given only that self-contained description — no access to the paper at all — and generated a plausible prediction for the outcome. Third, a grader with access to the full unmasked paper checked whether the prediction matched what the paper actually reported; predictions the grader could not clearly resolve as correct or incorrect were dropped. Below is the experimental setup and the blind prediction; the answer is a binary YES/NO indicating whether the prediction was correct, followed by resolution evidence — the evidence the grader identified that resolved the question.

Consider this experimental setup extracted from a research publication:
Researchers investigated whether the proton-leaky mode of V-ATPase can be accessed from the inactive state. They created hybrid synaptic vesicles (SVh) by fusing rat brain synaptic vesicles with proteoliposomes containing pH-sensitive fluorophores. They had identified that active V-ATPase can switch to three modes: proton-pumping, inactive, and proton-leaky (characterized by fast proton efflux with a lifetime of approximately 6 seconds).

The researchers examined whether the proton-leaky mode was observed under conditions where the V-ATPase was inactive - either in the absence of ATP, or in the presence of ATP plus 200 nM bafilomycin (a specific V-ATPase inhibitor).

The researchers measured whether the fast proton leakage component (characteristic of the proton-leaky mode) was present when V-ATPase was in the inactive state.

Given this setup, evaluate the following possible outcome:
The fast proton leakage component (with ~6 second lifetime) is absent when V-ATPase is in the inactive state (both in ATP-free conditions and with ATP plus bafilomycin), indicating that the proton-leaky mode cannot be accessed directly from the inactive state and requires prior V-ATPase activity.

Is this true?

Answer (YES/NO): YES